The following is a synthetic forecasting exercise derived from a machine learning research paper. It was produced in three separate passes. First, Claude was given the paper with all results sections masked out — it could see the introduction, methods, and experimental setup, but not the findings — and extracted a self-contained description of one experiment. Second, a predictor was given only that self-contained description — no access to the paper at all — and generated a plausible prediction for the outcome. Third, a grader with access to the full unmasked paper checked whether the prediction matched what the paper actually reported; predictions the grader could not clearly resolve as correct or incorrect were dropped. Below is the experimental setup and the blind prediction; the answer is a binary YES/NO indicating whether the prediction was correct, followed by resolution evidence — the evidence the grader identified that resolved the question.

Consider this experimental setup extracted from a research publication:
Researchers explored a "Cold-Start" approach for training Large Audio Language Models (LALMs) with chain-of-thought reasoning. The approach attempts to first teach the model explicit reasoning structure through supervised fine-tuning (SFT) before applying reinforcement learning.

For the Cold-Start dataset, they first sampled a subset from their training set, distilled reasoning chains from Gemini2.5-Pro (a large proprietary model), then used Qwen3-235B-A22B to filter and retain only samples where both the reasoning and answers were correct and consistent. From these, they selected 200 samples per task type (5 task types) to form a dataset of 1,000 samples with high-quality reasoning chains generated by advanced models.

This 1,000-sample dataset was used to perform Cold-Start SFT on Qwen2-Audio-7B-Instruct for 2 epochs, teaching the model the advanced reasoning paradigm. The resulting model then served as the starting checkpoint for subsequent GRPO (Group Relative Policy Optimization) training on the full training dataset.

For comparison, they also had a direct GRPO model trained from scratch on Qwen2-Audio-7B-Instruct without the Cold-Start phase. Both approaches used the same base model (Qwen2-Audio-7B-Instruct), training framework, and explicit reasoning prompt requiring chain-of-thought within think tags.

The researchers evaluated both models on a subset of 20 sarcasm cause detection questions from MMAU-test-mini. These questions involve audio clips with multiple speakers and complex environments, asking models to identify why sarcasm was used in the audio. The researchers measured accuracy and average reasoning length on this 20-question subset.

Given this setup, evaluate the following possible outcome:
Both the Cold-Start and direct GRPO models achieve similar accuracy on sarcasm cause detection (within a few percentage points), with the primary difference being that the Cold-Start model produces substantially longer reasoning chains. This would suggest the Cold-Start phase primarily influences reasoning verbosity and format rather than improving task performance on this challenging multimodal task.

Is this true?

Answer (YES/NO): NO